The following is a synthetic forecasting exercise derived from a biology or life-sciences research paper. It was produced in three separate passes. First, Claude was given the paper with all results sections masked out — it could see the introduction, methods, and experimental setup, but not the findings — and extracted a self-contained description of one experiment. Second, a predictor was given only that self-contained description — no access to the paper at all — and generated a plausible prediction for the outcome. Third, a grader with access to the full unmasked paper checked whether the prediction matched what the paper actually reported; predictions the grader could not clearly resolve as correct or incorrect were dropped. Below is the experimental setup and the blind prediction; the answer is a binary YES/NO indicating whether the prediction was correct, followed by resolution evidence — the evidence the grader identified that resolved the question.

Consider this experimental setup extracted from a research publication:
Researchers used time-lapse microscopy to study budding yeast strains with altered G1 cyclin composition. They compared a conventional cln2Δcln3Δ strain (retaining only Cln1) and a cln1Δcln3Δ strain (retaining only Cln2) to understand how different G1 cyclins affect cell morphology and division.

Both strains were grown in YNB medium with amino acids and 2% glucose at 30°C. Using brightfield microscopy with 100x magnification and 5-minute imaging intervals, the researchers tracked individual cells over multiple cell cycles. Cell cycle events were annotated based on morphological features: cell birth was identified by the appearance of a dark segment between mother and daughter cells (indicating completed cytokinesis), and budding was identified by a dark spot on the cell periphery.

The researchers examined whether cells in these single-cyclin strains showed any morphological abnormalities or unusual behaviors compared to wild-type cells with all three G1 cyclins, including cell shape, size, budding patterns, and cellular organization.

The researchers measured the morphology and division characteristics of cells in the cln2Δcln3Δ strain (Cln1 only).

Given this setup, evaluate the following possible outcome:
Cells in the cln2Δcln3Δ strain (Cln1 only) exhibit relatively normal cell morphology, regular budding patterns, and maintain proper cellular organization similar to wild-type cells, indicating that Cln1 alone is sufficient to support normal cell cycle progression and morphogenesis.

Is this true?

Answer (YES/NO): NO